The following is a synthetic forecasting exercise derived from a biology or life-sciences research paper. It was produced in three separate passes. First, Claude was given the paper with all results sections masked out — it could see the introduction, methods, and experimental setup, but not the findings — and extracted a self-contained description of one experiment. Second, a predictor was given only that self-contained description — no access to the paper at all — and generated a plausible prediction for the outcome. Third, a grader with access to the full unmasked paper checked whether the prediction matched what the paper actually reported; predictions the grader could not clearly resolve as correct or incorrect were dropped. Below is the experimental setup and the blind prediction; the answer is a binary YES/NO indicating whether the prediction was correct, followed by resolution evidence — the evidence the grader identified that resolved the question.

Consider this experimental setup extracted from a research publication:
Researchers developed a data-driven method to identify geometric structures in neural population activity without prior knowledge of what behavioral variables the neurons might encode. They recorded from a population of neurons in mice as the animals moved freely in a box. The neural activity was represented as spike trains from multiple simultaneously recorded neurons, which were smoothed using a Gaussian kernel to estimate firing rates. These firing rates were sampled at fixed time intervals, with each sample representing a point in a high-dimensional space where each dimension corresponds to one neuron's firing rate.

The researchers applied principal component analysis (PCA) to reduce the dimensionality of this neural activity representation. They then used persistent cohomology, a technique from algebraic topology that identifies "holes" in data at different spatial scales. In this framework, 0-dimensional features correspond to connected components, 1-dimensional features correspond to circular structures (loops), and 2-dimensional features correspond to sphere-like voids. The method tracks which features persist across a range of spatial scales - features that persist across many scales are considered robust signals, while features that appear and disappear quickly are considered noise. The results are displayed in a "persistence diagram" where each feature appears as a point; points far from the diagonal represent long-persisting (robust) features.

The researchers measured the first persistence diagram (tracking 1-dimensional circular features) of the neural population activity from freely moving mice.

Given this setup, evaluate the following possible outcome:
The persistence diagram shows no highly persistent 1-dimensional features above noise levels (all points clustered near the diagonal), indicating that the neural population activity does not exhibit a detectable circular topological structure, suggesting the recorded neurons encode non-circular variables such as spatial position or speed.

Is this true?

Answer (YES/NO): NO